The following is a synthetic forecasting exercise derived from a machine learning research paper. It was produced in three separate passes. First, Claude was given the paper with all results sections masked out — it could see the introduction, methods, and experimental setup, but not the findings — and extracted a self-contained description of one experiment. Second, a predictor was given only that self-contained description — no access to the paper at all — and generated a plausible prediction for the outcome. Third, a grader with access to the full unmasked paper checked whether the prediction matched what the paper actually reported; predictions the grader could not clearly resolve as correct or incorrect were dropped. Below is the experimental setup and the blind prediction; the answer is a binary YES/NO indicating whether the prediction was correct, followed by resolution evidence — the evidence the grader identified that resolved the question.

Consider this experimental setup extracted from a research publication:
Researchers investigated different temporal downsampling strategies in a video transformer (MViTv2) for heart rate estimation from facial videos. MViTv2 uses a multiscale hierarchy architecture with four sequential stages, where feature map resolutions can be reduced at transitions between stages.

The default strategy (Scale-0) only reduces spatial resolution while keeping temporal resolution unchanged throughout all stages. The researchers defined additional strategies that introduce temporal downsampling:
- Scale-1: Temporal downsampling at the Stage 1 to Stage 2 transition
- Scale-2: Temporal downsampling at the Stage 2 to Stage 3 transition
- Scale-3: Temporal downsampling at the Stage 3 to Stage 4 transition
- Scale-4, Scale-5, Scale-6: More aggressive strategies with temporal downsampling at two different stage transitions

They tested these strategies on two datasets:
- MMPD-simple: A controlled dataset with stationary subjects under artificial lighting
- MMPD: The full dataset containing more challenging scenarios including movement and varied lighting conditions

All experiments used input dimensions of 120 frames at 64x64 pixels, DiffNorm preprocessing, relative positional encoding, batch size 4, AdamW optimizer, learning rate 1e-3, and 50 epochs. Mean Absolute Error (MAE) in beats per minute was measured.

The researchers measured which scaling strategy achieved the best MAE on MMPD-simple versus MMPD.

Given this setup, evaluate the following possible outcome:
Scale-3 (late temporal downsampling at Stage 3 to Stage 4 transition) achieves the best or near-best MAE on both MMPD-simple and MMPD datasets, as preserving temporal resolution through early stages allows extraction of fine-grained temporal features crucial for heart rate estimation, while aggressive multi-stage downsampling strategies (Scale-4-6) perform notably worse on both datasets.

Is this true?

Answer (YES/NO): NO